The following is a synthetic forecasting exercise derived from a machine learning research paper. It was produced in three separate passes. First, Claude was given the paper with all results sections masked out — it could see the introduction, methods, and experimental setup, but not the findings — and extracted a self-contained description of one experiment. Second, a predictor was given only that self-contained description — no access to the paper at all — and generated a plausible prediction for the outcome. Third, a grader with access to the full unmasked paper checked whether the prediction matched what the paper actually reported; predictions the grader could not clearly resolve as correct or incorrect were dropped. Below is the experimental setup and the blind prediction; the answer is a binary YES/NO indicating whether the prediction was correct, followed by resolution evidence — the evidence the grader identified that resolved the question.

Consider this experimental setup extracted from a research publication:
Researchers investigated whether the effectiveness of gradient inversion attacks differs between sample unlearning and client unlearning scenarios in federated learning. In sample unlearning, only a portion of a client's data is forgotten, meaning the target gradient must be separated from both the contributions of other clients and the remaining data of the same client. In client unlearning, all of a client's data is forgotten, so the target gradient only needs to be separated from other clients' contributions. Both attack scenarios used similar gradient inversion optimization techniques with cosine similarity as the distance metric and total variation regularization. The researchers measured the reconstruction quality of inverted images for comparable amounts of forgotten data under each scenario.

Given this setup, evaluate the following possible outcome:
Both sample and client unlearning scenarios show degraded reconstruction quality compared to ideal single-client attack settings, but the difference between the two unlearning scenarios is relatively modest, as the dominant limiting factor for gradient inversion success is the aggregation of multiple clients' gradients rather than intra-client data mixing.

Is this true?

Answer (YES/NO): NO